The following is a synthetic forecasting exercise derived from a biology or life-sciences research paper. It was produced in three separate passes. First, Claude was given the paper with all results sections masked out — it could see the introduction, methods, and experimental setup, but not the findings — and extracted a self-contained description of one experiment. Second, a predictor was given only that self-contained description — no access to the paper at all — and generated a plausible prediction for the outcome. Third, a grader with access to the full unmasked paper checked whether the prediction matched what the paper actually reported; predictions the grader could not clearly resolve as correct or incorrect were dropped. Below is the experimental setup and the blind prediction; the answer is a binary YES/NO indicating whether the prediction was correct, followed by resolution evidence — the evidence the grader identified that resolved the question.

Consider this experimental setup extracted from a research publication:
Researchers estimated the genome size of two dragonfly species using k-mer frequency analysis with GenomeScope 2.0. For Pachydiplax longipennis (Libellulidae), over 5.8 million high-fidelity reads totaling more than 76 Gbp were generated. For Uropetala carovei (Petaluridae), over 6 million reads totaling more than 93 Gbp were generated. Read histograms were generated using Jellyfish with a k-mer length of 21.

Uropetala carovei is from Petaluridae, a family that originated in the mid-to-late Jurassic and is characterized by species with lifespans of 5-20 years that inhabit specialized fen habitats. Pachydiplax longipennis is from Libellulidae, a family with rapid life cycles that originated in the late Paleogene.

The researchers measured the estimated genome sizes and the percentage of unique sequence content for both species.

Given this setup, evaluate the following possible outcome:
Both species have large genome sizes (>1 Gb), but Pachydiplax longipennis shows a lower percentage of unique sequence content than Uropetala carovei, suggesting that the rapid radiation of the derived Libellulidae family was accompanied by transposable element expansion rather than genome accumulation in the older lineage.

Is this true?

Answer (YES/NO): NO